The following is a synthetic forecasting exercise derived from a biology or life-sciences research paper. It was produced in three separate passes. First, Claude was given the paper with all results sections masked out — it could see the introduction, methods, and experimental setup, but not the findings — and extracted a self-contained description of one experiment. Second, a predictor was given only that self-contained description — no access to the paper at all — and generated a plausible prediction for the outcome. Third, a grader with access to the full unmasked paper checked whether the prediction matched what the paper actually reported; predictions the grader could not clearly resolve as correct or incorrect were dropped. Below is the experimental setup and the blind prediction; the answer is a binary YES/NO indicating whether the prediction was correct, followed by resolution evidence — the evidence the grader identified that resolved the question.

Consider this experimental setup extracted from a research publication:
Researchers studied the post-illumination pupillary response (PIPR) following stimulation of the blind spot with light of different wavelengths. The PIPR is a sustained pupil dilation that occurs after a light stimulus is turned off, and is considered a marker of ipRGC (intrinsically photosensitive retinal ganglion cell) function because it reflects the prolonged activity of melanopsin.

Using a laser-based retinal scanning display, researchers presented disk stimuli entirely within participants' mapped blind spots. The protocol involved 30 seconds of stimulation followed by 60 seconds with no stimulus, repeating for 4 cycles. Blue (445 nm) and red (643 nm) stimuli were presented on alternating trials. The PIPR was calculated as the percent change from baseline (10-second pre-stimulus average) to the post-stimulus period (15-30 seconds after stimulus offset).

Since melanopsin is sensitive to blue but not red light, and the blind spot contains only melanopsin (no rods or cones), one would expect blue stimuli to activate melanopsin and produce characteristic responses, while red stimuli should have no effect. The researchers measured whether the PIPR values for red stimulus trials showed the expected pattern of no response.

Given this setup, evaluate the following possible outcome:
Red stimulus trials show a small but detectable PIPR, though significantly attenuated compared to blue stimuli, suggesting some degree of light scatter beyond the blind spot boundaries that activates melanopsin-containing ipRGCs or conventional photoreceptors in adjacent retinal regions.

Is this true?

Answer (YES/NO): NO